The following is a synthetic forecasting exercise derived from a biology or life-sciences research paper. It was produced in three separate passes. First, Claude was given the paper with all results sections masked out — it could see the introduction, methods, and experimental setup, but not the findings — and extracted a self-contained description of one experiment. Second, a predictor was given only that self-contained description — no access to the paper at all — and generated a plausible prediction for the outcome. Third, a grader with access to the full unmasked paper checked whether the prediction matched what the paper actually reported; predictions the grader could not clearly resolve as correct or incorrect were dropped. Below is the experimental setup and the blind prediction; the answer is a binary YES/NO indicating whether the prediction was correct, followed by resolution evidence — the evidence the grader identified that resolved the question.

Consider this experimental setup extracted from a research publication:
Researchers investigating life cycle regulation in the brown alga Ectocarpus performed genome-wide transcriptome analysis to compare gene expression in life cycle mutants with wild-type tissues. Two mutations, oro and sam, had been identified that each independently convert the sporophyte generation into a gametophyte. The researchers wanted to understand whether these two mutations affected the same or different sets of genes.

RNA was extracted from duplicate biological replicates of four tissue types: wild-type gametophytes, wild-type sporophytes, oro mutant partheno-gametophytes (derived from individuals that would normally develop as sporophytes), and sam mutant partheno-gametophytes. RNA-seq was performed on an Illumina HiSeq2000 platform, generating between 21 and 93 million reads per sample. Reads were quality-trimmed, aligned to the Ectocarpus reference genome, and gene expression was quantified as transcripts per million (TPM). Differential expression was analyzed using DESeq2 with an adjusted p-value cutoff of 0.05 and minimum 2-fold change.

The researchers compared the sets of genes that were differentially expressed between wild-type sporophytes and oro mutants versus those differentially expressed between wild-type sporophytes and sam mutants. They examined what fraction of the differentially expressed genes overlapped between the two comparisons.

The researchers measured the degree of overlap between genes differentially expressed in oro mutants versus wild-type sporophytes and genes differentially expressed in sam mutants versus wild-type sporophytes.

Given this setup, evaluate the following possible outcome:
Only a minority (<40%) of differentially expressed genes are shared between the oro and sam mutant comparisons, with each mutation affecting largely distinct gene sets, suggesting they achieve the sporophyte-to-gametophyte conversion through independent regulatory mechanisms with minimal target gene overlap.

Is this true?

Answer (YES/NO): NO